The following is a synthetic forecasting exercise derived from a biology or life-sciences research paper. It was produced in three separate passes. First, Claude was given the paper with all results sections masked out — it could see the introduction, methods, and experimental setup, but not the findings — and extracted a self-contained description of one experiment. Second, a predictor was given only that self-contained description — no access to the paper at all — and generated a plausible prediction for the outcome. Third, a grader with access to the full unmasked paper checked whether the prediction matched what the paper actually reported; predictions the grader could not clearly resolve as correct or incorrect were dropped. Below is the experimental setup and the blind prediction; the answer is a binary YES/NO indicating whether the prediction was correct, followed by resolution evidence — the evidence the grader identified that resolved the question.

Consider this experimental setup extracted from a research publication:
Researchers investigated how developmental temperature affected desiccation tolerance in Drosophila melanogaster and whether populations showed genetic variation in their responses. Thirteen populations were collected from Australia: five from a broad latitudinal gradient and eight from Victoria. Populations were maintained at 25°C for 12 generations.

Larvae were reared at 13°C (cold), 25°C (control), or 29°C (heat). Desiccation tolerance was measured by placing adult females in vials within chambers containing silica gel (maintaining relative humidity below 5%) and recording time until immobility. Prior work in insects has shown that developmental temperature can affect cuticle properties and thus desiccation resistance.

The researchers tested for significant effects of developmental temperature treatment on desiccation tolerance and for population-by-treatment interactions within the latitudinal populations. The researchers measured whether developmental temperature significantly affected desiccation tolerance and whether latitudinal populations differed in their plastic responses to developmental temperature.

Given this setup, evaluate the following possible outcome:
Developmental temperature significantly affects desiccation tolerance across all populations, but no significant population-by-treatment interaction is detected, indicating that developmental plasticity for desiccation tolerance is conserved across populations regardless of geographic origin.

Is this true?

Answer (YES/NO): YES